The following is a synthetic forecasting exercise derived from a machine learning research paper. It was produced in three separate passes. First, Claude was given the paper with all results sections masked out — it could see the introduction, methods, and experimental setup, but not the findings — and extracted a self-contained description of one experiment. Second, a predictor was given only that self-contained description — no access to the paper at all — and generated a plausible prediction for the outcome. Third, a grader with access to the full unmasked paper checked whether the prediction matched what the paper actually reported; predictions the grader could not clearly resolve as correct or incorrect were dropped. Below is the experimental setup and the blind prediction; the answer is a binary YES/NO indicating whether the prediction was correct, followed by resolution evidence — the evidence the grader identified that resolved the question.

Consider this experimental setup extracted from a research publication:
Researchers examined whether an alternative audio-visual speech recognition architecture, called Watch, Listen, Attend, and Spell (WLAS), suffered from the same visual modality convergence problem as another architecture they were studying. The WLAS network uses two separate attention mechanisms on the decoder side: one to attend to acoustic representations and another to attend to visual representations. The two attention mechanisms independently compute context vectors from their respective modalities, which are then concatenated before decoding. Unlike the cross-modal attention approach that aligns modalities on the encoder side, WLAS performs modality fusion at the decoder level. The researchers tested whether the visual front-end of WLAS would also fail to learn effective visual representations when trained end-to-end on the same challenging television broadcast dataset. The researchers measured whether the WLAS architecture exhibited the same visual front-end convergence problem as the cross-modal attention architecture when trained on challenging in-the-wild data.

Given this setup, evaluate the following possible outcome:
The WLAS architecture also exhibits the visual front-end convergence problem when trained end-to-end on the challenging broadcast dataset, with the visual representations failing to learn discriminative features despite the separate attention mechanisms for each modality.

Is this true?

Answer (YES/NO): YES